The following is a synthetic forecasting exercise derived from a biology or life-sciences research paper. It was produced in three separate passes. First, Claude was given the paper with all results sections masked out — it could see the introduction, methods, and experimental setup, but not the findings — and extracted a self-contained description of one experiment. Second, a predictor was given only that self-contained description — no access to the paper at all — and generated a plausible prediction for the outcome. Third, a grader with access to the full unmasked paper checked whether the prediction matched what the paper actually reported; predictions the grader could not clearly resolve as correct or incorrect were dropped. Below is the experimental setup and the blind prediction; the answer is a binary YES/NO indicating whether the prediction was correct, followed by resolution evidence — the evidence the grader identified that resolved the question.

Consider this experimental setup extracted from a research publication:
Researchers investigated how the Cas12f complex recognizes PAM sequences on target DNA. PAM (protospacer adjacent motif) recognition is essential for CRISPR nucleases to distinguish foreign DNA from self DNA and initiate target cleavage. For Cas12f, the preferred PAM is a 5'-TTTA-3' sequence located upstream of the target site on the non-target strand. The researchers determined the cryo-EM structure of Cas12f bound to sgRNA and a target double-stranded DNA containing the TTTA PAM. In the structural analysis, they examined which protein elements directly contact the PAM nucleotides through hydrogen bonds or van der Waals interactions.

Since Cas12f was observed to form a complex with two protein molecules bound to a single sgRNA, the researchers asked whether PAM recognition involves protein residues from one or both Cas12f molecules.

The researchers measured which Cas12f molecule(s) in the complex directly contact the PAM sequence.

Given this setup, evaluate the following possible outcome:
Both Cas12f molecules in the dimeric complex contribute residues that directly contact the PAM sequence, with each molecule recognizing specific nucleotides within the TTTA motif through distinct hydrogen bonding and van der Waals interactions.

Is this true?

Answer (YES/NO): NO